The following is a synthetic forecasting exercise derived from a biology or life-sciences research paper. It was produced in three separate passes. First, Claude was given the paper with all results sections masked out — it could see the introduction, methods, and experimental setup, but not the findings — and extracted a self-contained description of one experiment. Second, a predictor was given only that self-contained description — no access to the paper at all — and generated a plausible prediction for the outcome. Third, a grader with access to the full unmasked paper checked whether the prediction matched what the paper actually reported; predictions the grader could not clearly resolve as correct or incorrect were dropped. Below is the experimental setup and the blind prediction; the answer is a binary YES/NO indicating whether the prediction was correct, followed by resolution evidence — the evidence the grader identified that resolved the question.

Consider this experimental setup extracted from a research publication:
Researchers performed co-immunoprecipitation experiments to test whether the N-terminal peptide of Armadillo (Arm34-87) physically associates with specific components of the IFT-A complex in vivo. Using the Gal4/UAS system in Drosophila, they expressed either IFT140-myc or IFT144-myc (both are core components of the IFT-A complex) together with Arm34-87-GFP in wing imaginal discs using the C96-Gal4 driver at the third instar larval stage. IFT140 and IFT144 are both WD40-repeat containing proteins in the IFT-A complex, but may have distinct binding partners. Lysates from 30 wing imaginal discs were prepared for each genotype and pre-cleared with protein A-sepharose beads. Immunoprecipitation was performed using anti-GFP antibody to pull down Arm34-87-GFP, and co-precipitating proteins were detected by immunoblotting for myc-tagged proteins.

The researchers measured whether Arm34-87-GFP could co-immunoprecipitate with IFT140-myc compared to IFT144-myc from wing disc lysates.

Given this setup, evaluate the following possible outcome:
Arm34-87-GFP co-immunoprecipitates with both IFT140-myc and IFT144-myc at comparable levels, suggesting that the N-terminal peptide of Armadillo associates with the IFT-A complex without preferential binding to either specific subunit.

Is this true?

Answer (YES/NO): NO